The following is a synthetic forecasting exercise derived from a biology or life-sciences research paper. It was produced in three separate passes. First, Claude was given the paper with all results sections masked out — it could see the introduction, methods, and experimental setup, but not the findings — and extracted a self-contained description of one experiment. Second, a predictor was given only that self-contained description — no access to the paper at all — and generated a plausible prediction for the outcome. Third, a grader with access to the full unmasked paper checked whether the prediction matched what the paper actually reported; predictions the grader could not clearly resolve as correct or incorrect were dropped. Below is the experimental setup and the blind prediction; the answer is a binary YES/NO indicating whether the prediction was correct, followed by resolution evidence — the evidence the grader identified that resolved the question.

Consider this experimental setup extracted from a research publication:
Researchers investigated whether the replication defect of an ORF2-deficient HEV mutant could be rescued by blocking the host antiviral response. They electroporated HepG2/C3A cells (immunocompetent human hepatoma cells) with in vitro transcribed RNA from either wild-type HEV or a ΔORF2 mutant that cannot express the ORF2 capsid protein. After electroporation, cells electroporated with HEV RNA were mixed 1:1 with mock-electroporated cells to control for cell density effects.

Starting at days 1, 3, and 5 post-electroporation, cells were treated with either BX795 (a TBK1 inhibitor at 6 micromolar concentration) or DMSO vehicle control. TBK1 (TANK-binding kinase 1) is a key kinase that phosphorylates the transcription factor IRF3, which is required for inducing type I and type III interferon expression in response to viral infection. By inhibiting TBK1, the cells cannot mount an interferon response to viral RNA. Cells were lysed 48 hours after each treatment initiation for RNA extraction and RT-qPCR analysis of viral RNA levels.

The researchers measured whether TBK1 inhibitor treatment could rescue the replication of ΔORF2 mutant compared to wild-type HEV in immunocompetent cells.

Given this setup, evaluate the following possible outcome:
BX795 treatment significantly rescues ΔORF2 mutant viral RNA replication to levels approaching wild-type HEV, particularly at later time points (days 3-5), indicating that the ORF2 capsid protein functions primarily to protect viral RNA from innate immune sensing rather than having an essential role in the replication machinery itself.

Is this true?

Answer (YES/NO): NO